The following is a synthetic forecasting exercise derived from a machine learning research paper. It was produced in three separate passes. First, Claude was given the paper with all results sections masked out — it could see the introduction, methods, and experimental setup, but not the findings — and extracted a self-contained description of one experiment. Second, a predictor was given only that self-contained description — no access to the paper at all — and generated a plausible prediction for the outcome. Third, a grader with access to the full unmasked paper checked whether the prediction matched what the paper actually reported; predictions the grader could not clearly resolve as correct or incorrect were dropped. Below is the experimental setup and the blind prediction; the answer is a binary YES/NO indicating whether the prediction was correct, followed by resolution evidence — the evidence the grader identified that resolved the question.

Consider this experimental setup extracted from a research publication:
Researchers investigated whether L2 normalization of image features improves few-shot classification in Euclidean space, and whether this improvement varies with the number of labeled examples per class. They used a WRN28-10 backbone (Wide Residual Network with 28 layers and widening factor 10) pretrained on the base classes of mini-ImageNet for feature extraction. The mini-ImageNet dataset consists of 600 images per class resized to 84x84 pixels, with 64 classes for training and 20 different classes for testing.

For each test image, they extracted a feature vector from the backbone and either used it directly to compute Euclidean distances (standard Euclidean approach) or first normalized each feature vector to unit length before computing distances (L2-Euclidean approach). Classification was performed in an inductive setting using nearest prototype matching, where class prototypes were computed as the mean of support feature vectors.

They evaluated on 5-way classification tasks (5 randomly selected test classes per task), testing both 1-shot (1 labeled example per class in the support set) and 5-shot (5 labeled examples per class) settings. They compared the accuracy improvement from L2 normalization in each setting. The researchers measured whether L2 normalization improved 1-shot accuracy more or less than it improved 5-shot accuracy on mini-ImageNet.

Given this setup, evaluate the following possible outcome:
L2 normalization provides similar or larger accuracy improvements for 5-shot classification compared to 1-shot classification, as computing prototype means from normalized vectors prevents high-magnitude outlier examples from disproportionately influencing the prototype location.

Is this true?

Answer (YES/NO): NO